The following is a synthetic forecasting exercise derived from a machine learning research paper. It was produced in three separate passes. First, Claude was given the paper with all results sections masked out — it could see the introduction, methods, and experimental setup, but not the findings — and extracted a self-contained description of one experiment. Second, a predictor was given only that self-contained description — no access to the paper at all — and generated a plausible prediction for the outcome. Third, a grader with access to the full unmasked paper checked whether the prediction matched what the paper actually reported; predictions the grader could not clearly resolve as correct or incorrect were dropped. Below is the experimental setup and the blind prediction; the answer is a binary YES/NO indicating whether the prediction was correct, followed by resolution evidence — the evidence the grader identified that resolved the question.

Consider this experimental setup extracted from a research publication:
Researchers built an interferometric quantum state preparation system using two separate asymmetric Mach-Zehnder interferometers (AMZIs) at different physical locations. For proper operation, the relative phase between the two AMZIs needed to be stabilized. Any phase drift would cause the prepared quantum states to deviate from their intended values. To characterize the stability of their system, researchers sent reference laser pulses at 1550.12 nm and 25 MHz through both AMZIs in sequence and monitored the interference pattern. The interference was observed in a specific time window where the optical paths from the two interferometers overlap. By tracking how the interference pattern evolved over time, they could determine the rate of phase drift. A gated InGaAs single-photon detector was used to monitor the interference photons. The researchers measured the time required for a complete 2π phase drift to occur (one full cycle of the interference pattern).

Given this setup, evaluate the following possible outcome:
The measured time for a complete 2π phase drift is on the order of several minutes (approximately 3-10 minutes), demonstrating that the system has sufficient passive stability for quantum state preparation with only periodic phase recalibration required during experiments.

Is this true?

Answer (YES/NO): YES